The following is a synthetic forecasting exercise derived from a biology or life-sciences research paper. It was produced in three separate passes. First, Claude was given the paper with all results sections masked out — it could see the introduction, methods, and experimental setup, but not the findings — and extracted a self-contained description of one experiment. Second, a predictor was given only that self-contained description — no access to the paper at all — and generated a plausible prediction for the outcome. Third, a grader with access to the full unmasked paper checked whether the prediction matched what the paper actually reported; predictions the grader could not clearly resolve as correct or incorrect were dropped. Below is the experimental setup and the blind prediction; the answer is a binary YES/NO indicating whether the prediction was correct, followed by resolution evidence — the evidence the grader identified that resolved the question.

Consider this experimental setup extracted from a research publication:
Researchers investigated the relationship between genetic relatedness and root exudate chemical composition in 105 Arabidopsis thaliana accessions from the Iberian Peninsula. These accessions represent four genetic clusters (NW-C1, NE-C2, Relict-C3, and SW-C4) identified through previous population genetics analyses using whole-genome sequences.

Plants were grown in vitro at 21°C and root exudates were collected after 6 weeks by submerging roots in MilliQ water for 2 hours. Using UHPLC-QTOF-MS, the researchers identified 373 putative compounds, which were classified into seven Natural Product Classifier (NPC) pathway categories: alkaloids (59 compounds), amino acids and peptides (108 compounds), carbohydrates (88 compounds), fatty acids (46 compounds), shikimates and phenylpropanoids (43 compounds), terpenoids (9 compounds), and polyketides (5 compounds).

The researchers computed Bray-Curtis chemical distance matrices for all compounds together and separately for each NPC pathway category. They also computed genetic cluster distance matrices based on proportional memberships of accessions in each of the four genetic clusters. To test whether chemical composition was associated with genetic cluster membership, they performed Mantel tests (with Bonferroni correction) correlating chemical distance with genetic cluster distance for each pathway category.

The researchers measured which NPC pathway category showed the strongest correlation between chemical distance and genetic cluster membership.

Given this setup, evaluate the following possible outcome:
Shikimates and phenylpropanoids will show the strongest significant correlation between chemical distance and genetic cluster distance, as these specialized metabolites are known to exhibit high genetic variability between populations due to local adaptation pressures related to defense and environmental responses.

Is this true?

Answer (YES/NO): NO